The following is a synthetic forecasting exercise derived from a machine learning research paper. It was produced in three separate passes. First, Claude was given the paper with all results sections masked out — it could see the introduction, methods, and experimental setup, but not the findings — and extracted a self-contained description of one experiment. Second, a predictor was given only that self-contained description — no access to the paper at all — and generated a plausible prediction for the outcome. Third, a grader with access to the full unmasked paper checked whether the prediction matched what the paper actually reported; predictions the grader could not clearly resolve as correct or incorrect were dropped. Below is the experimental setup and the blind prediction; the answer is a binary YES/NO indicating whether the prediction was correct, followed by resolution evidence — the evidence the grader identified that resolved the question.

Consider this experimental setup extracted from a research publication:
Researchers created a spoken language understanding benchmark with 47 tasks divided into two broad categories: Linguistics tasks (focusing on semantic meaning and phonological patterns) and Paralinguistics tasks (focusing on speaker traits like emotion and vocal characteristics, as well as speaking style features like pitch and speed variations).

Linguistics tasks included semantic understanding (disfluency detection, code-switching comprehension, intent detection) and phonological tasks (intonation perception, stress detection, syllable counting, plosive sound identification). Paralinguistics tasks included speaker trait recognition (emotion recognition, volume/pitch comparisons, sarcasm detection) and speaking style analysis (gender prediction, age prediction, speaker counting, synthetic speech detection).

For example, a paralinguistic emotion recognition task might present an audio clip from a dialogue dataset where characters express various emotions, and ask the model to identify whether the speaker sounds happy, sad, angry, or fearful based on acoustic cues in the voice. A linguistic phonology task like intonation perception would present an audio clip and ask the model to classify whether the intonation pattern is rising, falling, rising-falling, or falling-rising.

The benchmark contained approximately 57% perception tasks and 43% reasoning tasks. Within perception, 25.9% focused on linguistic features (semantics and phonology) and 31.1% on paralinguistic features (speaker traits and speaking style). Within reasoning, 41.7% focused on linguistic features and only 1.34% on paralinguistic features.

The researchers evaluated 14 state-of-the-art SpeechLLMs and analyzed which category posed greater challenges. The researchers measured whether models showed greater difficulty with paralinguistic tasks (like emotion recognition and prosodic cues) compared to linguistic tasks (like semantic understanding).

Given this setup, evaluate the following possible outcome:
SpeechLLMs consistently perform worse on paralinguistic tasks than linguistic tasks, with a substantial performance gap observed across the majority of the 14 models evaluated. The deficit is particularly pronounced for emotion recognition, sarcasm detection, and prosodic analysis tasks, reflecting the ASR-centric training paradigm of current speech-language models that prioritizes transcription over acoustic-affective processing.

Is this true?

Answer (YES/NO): YES